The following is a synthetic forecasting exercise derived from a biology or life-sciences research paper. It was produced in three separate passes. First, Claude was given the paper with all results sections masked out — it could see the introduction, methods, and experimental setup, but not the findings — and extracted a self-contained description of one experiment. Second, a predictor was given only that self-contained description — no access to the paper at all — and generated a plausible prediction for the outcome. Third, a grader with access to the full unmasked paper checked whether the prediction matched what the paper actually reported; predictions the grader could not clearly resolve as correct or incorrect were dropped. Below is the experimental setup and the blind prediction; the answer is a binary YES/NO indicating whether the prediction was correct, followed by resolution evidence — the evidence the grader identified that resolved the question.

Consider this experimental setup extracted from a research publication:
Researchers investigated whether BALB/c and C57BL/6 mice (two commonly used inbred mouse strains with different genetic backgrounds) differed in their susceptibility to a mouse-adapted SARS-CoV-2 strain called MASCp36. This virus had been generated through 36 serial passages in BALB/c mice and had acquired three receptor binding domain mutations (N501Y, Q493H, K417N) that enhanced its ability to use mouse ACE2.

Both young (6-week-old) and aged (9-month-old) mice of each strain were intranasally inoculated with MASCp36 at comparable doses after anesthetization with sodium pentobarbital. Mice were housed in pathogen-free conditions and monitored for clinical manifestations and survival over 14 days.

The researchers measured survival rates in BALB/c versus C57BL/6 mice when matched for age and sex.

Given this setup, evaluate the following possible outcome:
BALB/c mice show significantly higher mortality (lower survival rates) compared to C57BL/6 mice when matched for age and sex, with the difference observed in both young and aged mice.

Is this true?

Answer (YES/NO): NO